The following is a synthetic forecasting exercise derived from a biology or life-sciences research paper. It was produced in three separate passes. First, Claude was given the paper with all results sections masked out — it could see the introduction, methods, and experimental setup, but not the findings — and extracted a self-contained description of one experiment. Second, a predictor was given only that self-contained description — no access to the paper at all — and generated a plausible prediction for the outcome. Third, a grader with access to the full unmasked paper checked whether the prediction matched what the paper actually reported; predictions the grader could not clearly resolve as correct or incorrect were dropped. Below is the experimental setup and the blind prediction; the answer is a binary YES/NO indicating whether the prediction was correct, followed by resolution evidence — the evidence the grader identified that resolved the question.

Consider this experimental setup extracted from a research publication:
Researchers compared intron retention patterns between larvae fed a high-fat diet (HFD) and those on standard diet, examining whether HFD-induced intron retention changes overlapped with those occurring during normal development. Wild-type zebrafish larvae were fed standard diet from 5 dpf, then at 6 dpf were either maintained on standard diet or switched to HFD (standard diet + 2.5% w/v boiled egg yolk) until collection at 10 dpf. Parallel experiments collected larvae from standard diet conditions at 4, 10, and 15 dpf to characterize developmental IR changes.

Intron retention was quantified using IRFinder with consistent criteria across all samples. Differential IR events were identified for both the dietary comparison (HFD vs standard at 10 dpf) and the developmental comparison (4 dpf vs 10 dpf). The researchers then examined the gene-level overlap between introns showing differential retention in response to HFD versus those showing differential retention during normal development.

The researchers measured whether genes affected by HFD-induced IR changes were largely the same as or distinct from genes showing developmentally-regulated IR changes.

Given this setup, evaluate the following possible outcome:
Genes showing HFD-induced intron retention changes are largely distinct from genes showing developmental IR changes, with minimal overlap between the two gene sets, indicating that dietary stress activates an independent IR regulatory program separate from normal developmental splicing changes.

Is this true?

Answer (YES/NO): NO